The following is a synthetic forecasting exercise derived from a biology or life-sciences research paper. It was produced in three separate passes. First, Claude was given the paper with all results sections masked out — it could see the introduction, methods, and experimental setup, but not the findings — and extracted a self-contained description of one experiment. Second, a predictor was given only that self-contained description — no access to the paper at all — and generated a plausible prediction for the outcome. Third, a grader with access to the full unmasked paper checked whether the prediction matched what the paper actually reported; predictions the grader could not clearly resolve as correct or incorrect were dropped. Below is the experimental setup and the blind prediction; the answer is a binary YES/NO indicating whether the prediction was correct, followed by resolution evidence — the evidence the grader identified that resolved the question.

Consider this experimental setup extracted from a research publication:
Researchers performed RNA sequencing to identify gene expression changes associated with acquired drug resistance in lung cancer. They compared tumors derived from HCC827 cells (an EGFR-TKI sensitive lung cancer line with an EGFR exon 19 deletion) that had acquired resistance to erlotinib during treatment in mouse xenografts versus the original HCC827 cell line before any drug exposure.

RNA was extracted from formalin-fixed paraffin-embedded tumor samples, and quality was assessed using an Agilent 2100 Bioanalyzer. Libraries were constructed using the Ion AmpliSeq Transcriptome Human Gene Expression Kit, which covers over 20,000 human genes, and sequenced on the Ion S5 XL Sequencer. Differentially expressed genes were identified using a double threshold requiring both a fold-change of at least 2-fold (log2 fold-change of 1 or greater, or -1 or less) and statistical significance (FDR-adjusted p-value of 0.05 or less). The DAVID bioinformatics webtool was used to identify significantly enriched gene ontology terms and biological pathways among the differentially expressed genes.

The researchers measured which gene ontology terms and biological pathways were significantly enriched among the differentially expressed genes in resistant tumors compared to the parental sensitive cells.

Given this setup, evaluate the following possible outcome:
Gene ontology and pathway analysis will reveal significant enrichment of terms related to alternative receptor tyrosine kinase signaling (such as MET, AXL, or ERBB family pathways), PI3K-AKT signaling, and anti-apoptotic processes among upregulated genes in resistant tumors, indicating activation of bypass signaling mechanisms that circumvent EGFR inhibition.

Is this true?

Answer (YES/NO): NO